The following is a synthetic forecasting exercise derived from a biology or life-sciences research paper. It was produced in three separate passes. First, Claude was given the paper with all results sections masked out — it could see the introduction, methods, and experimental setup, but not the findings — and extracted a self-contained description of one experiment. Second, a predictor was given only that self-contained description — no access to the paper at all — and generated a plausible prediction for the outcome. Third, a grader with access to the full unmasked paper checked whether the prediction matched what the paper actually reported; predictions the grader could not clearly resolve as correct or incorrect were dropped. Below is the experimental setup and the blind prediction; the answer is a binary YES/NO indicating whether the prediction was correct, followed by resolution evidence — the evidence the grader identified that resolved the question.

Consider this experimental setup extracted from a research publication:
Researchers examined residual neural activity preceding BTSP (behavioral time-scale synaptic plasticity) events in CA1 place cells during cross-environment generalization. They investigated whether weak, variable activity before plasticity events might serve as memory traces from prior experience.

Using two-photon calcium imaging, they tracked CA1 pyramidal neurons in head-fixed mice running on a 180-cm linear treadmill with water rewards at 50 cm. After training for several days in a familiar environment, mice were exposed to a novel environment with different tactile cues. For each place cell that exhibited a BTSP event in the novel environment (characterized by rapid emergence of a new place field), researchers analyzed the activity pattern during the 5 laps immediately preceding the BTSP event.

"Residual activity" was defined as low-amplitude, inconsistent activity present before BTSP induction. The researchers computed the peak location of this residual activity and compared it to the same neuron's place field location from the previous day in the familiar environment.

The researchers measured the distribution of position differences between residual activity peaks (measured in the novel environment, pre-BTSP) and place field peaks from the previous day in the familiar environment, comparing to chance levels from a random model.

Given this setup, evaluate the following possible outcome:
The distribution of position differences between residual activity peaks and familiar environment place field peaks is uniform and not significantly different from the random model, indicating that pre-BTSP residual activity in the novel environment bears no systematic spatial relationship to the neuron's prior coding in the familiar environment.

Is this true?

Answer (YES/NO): NO